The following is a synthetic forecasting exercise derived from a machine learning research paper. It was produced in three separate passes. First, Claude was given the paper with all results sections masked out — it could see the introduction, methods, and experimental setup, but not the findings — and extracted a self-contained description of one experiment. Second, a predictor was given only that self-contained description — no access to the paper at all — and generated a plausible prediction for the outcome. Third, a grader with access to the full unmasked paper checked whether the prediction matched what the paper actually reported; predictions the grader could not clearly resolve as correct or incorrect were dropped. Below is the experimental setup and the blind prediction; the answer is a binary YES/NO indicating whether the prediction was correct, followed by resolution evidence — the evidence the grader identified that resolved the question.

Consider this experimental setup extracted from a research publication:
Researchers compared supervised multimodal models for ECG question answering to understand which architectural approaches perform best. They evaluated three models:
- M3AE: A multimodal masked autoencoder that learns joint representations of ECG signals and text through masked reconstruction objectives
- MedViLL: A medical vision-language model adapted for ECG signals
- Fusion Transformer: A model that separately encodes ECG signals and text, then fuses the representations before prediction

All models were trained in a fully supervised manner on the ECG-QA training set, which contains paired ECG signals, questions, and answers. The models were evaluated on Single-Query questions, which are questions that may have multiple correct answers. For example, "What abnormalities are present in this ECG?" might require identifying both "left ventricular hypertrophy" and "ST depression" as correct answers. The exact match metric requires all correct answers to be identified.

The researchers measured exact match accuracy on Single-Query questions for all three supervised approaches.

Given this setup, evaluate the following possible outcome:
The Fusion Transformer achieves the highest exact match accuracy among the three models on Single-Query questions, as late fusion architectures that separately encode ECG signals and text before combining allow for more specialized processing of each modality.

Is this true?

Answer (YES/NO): NO